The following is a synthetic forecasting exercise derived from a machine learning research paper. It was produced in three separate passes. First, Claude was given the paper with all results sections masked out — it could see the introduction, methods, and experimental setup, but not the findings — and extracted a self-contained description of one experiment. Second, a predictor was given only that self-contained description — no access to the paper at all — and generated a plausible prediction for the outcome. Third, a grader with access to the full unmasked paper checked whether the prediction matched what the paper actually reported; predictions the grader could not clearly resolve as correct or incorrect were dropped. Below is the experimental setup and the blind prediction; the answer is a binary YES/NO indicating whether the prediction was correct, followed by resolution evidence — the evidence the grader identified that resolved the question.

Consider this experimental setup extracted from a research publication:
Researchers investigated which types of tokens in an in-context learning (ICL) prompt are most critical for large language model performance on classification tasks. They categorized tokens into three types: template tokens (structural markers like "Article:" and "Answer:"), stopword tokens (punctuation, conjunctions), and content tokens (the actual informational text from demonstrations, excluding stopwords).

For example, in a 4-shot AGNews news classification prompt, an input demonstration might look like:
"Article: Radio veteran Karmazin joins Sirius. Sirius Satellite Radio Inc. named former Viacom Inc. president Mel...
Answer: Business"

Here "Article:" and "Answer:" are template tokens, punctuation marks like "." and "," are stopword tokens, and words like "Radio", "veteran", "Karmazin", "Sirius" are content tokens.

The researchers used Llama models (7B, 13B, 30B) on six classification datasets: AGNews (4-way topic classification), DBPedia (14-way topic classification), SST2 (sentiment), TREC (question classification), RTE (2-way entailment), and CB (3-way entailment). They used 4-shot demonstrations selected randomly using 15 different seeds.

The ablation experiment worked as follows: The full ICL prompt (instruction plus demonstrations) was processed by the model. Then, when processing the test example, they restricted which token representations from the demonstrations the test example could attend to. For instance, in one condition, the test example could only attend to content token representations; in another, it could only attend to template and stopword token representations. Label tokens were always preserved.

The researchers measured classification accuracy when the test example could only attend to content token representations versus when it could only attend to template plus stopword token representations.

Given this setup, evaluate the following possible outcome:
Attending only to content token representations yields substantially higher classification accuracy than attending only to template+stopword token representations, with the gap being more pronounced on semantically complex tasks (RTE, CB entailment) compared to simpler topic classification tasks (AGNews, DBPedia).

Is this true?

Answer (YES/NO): NO